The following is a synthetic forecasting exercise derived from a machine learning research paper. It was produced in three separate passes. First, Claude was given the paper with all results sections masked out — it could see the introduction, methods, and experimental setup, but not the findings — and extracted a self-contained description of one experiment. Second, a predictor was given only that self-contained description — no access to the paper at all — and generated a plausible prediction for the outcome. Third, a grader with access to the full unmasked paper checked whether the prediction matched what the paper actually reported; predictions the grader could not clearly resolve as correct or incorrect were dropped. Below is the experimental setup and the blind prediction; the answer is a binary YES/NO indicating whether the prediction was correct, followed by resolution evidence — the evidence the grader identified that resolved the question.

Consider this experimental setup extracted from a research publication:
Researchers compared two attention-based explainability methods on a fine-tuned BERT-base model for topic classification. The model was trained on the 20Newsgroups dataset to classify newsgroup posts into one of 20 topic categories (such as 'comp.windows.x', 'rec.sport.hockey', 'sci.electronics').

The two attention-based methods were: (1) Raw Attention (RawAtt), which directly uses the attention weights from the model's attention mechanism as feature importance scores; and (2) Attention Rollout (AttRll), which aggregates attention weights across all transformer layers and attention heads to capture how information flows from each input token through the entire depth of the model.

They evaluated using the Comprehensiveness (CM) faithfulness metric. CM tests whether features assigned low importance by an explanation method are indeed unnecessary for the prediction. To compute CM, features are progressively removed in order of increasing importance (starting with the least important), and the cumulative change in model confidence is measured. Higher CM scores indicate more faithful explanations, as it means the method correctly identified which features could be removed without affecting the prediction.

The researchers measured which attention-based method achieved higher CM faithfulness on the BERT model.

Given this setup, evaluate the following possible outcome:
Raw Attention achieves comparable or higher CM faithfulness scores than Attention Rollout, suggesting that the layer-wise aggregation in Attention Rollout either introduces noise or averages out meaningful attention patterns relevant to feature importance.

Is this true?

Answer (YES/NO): YES